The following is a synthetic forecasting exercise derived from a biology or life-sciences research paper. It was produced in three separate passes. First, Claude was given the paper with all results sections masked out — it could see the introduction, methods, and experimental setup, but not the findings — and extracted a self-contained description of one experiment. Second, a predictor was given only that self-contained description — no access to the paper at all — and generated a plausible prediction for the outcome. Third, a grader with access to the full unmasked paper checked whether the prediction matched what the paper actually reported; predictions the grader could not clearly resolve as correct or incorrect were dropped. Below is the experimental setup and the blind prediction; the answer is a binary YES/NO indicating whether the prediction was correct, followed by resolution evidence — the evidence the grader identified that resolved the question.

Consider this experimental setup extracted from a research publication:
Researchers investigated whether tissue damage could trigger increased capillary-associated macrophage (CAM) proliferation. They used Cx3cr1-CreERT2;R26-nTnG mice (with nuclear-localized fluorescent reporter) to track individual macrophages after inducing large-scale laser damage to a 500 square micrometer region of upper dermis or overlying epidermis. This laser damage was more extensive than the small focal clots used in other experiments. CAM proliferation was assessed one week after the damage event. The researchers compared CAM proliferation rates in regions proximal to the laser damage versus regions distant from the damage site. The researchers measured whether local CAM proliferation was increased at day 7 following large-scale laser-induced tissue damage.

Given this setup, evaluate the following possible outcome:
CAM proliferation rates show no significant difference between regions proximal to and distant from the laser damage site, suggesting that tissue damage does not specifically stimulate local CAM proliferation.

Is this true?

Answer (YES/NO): NO